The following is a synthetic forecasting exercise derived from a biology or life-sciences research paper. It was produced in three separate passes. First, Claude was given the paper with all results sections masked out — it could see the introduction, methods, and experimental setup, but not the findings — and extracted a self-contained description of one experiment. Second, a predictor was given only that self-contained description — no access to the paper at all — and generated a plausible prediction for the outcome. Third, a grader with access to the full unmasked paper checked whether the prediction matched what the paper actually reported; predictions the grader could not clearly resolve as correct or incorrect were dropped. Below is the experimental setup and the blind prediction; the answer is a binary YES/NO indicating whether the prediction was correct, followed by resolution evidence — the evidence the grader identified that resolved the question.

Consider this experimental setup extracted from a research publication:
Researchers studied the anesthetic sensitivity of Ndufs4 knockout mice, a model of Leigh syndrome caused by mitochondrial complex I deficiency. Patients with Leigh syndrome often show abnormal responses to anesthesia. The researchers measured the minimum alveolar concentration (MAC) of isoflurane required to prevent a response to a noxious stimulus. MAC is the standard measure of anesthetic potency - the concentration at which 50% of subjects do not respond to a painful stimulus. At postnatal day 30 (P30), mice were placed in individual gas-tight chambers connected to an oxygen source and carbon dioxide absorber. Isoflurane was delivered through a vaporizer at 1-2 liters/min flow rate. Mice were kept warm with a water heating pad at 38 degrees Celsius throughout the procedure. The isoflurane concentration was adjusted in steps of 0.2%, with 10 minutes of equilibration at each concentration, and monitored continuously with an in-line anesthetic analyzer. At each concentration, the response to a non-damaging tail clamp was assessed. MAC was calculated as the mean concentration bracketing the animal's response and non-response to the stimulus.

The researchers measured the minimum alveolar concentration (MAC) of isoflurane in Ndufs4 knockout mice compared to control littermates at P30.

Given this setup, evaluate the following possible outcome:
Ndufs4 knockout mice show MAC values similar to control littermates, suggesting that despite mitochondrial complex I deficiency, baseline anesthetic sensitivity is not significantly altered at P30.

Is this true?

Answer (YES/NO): NO